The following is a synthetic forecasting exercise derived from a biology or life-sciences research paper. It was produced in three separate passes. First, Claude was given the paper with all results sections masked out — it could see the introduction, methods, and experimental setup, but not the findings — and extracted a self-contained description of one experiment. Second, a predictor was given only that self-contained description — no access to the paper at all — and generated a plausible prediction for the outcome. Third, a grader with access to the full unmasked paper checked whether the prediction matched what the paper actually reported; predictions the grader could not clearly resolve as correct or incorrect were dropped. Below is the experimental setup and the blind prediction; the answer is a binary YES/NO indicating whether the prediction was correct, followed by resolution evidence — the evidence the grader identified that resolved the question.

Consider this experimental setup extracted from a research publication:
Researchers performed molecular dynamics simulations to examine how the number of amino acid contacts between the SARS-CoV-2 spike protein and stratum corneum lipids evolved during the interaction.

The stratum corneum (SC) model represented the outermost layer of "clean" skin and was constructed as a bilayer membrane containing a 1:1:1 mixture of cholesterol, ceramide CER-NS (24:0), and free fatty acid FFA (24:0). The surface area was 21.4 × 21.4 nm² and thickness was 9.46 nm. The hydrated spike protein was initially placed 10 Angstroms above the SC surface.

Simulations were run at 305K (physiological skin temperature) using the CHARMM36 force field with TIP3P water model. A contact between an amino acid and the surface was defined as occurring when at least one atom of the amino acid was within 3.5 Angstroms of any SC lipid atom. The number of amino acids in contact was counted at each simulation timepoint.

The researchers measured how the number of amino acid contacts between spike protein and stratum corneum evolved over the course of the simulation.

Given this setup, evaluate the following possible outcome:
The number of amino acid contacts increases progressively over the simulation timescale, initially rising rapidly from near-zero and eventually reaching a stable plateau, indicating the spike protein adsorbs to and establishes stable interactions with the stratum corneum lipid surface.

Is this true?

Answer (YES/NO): YES